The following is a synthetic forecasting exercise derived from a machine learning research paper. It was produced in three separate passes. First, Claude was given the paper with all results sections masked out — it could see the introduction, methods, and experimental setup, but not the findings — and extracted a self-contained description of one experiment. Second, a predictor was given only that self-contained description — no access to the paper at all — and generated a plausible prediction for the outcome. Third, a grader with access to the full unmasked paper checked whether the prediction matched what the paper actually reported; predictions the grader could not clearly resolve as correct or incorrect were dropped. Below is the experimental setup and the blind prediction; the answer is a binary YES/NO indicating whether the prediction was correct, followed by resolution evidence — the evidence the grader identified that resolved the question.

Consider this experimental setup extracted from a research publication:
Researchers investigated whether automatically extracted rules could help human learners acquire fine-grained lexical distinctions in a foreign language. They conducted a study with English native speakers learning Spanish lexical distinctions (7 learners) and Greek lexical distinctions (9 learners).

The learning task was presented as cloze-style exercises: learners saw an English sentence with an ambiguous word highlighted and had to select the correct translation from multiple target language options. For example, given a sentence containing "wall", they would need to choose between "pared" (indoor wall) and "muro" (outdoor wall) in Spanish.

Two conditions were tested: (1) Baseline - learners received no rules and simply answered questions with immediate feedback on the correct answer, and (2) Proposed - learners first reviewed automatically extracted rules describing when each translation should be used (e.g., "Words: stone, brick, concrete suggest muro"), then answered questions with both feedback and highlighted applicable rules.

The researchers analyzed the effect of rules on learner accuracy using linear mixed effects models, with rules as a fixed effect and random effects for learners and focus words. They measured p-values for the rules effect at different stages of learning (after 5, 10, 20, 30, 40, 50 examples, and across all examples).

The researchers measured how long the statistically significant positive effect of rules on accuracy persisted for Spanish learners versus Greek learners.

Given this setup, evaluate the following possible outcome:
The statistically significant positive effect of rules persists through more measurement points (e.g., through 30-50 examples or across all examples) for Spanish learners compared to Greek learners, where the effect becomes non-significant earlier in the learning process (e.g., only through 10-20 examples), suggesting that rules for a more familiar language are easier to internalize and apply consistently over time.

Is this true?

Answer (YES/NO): NO